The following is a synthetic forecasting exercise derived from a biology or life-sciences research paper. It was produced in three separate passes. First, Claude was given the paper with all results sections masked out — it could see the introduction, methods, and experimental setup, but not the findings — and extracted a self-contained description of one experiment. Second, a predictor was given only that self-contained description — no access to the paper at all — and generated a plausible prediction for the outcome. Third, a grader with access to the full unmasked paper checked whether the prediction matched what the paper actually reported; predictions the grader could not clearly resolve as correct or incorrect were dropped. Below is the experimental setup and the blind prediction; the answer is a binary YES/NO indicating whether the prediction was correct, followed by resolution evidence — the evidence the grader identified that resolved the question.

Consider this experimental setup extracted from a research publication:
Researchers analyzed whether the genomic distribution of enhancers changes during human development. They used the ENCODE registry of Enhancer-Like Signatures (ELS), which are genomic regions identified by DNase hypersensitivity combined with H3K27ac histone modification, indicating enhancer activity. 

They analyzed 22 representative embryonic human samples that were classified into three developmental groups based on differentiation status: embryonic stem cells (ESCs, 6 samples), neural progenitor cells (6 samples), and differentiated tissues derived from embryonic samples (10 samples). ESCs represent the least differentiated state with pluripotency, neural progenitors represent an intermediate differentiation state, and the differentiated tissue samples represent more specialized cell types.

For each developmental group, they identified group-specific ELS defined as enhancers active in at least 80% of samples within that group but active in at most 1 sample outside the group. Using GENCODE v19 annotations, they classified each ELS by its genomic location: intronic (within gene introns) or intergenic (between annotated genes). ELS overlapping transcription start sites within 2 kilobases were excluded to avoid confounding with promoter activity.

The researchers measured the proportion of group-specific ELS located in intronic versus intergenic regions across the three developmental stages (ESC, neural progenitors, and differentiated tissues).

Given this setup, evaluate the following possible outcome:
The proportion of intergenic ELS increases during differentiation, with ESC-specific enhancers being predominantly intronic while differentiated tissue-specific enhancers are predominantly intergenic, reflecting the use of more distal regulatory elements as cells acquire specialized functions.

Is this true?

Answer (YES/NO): NO